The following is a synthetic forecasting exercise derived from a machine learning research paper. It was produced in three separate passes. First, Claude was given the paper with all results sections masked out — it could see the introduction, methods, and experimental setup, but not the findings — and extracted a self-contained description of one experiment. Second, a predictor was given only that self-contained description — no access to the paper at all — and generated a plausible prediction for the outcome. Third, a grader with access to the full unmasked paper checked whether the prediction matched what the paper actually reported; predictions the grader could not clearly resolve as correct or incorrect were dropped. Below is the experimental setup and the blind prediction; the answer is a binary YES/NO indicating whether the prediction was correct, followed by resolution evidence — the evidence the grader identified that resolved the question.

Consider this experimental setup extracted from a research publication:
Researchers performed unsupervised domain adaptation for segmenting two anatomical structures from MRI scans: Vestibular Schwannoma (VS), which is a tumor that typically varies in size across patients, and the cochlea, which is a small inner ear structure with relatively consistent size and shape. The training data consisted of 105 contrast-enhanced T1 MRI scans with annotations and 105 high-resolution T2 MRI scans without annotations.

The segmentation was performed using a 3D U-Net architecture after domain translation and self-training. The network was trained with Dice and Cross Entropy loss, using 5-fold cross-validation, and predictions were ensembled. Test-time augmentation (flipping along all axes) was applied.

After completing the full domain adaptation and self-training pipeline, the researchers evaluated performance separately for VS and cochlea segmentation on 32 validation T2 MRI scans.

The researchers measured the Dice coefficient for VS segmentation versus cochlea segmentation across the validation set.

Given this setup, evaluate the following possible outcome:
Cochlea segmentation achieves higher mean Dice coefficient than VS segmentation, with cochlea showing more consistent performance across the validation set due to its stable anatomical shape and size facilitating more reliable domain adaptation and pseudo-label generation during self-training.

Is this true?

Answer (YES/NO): NO